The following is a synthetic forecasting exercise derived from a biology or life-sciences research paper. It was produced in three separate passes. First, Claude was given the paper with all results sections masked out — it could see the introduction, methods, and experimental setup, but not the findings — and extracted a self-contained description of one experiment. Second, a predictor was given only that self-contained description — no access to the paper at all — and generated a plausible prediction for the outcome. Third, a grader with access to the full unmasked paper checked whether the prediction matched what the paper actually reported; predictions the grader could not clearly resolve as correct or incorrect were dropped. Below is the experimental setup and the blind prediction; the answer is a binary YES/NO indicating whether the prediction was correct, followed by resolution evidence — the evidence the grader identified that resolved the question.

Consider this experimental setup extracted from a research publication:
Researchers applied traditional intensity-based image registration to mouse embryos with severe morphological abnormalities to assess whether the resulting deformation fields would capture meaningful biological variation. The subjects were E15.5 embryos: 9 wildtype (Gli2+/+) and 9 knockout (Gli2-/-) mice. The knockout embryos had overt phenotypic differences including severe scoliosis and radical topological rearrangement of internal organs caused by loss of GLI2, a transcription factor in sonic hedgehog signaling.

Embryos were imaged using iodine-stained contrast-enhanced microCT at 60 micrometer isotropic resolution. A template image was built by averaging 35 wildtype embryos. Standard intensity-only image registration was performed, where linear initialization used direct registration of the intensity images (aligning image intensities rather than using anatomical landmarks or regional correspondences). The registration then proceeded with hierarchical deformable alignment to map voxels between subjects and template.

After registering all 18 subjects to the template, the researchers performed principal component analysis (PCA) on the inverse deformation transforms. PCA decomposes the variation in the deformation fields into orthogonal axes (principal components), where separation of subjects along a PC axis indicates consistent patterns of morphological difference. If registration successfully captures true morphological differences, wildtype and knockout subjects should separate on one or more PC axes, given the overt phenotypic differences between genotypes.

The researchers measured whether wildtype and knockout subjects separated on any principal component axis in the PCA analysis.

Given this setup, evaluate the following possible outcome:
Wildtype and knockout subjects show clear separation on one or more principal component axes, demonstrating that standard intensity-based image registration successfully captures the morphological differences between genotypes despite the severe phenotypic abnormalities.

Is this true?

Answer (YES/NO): NO